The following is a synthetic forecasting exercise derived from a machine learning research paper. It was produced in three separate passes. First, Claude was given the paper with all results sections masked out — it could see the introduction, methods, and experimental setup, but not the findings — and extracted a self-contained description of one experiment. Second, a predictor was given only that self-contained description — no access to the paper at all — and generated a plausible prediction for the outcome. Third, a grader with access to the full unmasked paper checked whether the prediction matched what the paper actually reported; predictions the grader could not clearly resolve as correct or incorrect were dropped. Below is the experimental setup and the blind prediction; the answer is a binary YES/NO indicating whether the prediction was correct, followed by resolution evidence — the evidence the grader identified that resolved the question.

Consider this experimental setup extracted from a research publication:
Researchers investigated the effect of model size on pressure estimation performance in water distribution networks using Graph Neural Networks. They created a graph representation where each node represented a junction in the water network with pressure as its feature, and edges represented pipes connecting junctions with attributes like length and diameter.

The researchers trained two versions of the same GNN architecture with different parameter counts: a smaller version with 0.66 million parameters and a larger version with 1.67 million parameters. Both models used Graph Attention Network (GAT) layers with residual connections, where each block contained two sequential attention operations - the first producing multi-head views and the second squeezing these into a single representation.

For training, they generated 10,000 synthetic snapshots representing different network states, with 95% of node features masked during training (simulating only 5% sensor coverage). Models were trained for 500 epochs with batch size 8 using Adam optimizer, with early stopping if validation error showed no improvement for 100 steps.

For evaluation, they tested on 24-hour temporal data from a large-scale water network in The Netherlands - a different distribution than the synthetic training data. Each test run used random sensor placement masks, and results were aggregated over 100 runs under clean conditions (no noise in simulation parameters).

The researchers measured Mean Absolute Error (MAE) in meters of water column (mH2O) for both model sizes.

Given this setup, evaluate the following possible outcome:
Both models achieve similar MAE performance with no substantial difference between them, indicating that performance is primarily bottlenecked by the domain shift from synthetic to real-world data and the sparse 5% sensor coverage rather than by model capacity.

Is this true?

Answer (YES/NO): NO